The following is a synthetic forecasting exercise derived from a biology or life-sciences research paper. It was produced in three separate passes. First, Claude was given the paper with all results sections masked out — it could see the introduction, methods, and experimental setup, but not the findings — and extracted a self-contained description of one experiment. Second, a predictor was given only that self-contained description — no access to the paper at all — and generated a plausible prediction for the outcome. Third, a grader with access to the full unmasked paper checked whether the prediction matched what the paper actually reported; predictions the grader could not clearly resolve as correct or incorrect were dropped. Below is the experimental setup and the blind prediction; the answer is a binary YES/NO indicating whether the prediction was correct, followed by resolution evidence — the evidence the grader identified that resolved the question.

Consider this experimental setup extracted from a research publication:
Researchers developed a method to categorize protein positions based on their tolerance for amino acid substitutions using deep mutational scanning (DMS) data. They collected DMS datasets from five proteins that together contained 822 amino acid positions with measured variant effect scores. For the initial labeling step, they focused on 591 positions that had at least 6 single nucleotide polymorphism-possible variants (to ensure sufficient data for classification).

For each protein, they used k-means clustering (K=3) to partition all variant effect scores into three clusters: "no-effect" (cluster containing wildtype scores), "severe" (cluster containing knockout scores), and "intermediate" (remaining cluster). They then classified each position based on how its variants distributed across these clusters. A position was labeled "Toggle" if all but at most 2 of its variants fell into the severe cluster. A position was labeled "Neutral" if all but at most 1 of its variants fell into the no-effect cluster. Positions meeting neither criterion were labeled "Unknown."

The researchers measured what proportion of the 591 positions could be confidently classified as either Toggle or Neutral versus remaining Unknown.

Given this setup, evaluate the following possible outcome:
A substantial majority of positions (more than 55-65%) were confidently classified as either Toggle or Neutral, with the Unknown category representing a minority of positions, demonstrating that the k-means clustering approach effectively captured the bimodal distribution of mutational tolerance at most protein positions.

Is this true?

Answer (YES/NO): NO